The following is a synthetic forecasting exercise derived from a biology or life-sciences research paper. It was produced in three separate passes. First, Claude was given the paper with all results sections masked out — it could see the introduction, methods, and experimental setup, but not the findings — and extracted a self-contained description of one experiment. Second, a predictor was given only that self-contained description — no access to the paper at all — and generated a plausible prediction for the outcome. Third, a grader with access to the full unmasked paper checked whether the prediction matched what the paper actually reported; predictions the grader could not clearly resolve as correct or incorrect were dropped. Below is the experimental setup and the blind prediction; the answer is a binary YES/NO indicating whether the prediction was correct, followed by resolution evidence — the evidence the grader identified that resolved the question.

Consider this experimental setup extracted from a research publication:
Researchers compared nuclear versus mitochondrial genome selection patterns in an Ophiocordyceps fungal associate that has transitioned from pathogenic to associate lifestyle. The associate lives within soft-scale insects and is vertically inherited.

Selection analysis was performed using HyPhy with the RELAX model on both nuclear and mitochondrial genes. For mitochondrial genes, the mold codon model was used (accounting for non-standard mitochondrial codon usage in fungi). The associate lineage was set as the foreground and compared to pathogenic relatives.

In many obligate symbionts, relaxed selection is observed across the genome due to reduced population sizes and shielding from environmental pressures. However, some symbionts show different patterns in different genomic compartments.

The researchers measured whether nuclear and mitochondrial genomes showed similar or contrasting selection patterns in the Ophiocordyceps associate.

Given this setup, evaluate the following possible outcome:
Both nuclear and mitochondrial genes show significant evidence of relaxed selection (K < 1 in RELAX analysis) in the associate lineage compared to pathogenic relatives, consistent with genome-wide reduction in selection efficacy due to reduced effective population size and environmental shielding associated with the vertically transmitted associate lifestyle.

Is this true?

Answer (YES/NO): NO